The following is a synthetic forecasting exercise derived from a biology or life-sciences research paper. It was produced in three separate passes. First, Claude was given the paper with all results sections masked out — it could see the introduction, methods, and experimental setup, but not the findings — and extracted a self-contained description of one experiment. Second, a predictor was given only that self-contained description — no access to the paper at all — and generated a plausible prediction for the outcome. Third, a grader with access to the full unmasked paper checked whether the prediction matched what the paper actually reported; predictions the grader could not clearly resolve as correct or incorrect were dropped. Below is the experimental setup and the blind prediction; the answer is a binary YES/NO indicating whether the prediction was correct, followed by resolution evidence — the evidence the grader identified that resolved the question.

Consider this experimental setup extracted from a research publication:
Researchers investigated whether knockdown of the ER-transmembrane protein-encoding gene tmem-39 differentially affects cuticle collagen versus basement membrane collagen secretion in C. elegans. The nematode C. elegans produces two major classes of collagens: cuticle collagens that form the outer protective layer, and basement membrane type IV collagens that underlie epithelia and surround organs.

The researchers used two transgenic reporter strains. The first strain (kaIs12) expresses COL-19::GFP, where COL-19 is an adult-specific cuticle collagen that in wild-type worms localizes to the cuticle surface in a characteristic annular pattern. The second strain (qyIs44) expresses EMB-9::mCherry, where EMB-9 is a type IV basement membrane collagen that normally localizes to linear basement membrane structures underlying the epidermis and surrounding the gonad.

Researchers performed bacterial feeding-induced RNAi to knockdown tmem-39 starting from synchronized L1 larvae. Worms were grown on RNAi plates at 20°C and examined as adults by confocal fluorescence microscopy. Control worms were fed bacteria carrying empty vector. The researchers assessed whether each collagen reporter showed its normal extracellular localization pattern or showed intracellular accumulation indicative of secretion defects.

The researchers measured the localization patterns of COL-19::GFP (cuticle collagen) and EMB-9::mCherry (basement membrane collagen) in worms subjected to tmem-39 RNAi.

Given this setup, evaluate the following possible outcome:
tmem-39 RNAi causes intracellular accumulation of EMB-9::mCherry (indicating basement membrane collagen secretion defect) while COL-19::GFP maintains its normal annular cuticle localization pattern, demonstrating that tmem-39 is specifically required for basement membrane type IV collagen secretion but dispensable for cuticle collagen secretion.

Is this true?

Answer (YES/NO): NO